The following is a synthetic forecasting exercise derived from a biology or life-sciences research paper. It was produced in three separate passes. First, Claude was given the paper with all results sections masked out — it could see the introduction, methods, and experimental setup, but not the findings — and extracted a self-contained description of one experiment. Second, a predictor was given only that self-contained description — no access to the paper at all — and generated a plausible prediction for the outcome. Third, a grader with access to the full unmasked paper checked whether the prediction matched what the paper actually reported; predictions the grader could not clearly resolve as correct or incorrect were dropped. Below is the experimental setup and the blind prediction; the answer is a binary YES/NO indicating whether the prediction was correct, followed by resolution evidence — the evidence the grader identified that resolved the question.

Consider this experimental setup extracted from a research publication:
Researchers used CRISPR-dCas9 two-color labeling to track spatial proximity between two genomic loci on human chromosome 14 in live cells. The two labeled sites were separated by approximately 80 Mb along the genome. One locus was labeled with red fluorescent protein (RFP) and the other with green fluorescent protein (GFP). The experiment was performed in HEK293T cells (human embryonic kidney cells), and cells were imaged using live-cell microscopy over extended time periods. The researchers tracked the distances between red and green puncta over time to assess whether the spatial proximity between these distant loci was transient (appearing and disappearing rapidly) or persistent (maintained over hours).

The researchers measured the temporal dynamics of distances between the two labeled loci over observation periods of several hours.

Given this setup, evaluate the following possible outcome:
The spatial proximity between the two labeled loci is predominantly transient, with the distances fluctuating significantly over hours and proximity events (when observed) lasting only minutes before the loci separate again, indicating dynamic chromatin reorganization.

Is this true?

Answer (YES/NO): NO